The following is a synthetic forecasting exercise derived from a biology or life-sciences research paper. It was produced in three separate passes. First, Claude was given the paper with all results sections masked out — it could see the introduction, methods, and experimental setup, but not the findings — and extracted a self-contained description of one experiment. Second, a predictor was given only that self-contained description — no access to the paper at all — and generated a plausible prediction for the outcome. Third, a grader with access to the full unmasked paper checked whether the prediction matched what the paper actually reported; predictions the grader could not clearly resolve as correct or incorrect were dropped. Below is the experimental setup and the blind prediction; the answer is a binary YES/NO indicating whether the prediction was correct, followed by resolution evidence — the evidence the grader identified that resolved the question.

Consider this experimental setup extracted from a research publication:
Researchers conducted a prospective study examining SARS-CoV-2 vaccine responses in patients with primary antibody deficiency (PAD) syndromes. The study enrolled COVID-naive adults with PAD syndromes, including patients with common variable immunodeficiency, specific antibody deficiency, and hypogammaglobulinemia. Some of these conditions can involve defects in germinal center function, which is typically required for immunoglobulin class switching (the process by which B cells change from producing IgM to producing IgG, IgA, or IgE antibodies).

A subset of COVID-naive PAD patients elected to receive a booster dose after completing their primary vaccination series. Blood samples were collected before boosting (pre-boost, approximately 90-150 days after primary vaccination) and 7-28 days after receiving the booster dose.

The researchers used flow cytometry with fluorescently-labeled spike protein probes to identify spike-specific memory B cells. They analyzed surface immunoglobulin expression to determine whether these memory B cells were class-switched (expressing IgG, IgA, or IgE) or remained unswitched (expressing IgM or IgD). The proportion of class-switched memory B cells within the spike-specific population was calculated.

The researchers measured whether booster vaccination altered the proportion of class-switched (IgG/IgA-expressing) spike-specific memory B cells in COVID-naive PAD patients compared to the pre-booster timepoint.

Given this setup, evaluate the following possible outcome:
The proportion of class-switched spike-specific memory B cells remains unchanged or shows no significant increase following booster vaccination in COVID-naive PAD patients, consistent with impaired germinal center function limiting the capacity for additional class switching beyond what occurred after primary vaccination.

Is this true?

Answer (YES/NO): NO